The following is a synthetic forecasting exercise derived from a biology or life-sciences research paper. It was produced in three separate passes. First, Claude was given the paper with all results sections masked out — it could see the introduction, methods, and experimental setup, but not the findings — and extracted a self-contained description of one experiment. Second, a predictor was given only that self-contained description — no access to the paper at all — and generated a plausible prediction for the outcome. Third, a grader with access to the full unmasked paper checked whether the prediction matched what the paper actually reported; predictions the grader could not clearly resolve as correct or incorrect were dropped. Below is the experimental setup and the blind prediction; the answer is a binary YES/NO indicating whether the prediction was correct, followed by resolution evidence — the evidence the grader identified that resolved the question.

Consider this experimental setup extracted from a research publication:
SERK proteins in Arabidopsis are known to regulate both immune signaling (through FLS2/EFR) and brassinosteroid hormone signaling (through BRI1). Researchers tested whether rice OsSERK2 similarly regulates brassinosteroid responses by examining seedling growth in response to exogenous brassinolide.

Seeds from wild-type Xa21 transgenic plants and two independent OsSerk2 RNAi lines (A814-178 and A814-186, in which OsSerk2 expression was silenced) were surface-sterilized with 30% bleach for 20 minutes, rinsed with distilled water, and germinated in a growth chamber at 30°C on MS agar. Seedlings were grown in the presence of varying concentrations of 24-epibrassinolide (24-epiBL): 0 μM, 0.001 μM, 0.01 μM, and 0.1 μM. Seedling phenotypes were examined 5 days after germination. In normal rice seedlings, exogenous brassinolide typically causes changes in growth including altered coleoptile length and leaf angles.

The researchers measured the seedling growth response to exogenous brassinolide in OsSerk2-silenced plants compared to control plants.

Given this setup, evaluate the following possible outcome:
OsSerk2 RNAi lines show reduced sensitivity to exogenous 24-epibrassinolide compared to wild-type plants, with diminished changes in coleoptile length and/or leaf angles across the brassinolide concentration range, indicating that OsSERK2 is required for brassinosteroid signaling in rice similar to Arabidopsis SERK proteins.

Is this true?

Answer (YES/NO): YES